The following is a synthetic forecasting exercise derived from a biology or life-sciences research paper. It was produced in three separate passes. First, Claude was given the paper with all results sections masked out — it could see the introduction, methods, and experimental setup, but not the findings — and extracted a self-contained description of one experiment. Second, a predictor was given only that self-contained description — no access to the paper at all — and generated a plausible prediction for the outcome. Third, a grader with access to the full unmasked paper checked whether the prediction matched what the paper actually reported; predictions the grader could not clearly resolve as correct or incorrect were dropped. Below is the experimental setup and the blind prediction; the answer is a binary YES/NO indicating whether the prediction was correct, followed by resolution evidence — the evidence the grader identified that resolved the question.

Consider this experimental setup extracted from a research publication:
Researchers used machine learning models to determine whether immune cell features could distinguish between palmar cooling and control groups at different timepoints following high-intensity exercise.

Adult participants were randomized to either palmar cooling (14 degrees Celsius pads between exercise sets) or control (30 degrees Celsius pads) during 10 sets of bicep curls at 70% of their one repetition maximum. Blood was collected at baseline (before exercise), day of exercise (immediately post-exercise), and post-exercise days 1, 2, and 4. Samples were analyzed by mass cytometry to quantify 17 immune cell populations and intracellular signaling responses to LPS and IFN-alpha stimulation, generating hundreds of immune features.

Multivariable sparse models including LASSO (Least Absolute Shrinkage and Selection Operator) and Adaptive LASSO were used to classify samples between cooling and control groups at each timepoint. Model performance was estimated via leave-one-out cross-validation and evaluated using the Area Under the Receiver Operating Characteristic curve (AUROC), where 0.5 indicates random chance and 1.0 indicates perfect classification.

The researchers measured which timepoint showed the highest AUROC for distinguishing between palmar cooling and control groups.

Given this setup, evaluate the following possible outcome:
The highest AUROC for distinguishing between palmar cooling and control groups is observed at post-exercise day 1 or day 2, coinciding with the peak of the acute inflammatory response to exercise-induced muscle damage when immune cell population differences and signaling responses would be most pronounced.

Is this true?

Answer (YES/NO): YES